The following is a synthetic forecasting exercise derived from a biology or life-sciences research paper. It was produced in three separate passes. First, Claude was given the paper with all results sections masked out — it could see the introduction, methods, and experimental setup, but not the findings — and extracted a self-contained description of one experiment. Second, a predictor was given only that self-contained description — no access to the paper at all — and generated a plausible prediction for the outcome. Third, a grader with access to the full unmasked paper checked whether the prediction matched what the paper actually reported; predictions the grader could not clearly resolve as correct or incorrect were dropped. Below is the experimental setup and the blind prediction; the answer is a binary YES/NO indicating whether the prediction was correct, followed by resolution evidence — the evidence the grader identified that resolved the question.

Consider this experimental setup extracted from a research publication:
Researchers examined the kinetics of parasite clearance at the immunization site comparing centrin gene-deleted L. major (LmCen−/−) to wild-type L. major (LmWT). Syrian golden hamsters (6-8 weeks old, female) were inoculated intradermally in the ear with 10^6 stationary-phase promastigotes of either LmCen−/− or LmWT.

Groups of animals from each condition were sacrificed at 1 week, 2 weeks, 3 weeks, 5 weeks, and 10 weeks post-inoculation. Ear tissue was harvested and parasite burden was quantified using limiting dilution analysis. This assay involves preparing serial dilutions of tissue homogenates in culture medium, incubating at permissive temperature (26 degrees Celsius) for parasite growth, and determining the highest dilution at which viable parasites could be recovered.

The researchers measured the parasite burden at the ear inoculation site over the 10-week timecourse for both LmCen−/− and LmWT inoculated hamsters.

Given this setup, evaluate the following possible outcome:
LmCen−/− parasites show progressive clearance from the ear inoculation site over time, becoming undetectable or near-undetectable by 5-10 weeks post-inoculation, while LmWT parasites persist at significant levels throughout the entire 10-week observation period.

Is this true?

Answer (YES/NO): YES